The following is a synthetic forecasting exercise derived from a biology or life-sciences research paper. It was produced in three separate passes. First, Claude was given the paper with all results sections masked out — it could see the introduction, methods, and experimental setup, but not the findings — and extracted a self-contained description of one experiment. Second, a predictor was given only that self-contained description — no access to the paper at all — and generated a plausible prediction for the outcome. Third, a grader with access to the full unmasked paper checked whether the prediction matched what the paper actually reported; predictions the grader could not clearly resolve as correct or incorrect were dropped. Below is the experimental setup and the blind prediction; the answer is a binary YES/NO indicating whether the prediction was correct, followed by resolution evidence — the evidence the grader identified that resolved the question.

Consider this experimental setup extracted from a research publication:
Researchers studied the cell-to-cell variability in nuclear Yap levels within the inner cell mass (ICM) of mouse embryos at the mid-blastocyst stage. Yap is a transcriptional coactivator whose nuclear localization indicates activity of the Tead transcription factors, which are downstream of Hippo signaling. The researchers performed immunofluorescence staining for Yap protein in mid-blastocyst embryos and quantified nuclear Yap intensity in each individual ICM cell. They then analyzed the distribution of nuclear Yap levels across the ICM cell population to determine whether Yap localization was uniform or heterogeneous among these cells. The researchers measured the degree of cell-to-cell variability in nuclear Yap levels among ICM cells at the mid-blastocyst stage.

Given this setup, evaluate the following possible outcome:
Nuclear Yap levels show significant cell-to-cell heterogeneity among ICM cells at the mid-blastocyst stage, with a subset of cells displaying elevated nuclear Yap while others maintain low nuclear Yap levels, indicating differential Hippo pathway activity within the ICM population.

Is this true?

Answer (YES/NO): YES